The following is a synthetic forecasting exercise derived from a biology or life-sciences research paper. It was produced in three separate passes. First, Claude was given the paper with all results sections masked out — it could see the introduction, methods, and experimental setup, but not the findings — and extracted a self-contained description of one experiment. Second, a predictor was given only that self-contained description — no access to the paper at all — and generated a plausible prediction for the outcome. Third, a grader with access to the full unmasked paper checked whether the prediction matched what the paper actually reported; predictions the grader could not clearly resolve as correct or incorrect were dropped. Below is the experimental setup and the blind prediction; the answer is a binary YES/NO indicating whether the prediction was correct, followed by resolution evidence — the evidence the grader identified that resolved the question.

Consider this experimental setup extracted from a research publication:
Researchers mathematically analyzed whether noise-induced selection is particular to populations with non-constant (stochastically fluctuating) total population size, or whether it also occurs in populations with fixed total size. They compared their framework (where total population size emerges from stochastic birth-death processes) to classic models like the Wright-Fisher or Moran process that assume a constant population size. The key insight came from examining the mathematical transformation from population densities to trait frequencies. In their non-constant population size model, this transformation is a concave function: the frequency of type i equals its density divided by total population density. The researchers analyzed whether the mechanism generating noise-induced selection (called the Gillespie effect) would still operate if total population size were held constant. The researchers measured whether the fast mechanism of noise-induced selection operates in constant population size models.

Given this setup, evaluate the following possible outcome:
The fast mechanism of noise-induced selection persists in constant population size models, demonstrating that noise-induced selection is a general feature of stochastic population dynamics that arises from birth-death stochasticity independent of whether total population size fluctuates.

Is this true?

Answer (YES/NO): NO